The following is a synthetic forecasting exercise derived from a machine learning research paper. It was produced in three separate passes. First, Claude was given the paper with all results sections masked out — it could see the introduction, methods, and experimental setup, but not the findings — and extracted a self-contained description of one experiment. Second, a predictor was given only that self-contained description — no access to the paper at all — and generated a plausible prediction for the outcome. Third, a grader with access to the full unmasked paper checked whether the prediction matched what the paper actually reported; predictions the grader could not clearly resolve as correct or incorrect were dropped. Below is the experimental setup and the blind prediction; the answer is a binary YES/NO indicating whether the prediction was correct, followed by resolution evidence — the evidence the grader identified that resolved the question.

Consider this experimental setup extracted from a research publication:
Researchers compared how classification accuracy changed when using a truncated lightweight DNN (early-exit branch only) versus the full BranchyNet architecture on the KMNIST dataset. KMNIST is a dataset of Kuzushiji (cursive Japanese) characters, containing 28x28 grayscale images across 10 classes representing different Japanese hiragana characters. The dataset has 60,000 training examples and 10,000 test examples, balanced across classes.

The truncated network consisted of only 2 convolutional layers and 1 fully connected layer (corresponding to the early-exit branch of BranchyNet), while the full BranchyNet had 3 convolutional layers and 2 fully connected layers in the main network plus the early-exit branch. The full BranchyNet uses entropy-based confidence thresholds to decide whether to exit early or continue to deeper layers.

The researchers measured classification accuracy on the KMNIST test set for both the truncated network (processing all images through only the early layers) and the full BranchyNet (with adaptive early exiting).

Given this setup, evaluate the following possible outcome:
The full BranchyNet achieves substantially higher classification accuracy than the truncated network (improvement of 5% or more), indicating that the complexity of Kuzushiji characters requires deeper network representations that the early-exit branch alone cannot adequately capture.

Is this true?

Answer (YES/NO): NO